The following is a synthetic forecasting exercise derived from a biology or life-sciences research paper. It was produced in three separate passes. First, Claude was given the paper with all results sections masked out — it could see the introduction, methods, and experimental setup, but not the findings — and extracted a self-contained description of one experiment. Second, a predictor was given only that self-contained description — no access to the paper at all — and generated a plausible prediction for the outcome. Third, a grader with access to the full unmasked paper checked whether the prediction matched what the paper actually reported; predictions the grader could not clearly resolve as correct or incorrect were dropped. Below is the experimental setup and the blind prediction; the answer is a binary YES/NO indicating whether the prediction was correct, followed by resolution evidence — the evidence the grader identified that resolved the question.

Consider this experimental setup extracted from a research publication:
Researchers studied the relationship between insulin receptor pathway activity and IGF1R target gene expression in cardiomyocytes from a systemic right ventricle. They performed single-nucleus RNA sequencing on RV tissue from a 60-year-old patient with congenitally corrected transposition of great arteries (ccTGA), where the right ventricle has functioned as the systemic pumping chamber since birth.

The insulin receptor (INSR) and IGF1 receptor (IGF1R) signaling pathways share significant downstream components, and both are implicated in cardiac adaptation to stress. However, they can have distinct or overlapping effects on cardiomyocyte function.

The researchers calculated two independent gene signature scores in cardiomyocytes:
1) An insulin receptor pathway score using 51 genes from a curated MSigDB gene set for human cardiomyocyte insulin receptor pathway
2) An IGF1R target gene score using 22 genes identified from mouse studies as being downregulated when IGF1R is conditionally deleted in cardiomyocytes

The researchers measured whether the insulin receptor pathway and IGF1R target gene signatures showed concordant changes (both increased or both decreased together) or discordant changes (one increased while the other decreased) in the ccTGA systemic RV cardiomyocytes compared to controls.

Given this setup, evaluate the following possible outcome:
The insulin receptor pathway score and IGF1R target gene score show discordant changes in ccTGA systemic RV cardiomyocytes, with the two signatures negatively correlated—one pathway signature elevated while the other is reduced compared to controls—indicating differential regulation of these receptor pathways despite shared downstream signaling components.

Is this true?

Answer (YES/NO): NO